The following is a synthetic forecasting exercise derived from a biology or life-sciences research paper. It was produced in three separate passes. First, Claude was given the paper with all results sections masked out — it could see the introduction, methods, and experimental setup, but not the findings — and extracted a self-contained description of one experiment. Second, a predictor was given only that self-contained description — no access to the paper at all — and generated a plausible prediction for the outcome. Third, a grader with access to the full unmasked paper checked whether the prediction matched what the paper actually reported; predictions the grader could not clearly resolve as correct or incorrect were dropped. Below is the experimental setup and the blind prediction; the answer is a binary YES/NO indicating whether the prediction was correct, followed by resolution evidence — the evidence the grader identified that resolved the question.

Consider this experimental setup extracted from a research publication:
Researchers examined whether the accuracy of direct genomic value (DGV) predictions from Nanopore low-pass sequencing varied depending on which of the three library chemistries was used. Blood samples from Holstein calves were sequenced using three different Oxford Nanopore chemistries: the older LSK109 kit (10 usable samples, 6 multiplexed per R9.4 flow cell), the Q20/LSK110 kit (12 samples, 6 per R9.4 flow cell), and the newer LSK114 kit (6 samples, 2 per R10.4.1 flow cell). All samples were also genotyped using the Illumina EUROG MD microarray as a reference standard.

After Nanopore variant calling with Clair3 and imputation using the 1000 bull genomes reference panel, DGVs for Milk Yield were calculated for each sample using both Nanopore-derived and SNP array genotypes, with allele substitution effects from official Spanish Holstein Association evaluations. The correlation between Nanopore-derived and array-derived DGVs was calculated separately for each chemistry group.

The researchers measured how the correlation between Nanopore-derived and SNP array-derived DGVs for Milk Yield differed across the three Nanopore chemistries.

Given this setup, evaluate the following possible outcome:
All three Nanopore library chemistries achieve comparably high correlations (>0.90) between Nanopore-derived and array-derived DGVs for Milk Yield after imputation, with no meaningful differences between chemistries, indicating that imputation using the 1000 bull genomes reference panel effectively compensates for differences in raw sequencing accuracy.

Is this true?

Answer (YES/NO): NO